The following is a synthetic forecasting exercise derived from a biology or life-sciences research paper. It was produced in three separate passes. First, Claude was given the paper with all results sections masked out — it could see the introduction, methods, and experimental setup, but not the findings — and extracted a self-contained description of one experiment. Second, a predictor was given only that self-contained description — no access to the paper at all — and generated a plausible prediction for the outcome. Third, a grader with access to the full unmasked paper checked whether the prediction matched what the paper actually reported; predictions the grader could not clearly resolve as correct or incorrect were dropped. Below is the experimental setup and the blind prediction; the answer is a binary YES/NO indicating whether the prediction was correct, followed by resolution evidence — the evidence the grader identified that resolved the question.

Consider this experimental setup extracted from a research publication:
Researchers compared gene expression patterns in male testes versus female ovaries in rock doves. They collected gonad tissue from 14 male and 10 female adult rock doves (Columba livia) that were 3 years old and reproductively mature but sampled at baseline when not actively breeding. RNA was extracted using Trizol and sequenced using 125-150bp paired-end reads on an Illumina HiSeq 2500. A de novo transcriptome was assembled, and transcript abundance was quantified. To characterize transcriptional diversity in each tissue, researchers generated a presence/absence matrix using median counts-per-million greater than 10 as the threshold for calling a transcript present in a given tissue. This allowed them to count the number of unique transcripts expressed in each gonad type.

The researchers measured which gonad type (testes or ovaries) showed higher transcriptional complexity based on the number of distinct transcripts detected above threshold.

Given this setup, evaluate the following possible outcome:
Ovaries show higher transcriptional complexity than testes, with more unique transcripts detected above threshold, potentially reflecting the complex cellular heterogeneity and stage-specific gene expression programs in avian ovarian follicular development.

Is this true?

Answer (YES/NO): NO